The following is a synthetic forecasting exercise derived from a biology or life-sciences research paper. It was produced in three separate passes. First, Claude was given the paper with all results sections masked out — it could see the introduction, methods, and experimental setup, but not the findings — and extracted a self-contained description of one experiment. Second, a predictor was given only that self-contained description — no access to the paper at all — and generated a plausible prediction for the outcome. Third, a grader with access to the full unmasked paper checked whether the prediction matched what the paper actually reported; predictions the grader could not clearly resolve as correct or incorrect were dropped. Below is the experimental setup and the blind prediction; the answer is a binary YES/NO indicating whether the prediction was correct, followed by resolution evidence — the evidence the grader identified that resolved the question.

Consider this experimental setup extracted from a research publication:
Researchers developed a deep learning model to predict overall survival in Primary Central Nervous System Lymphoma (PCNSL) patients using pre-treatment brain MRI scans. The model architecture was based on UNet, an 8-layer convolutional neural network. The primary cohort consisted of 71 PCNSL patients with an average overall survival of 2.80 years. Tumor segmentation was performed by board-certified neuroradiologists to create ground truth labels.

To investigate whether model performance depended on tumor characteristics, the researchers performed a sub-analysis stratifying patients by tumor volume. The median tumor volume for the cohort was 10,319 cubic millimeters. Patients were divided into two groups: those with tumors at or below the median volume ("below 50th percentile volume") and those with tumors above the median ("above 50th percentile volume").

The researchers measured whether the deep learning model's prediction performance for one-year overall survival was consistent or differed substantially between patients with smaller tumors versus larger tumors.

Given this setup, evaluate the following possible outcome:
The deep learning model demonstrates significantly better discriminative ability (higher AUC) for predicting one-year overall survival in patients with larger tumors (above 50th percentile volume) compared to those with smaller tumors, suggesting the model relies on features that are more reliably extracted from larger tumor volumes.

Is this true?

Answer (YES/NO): NO